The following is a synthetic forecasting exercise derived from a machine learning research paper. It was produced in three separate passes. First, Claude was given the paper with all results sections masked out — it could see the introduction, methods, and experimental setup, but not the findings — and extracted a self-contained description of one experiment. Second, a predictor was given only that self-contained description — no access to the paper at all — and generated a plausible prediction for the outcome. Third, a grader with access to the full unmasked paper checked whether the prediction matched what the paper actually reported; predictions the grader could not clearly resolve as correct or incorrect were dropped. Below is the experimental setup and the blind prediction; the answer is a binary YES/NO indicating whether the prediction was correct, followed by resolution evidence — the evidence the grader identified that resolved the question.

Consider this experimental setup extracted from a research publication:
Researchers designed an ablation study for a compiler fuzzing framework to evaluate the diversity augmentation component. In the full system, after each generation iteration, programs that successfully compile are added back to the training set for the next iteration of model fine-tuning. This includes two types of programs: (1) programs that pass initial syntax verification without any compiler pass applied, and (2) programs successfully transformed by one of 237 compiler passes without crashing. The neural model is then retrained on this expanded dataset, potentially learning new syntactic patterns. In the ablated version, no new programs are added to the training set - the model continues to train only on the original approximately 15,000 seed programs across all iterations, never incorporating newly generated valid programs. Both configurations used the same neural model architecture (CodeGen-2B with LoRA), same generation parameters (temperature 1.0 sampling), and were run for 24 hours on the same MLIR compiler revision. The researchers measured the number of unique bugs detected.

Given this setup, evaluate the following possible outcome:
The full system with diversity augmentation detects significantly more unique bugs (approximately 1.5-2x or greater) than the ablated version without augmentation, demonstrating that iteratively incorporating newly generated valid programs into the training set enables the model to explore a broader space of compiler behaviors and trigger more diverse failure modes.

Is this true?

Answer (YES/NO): NO